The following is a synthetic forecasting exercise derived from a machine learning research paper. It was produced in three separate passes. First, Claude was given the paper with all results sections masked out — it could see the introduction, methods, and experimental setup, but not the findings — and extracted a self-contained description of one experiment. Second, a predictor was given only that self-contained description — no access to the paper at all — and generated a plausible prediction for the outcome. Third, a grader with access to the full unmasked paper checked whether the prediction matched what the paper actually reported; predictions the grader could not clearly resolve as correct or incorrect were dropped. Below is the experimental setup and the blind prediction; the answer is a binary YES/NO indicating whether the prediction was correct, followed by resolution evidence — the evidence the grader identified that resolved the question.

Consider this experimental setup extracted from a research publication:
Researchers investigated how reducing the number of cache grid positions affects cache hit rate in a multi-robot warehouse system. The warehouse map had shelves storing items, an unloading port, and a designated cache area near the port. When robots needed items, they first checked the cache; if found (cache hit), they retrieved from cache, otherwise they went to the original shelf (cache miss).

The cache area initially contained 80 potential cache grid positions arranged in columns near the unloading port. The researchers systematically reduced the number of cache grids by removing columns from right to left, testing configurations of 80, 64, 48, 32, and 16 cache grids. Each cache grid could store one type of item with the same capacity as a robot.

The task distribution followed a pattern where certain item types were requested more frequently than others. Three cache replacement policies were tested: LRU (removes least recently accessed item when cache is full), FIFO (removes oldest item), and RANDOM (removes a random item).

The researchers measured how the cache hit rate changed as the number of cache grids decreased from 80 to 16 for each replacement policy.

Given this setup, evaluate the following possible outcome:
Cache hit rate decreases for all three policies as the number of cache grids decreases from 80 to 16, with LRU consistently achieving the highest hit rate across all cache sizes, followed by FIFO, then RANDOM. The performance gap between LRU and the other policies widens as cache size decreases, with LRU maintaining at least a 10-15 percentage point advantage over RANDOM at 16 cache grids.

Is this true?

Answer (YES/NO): NO